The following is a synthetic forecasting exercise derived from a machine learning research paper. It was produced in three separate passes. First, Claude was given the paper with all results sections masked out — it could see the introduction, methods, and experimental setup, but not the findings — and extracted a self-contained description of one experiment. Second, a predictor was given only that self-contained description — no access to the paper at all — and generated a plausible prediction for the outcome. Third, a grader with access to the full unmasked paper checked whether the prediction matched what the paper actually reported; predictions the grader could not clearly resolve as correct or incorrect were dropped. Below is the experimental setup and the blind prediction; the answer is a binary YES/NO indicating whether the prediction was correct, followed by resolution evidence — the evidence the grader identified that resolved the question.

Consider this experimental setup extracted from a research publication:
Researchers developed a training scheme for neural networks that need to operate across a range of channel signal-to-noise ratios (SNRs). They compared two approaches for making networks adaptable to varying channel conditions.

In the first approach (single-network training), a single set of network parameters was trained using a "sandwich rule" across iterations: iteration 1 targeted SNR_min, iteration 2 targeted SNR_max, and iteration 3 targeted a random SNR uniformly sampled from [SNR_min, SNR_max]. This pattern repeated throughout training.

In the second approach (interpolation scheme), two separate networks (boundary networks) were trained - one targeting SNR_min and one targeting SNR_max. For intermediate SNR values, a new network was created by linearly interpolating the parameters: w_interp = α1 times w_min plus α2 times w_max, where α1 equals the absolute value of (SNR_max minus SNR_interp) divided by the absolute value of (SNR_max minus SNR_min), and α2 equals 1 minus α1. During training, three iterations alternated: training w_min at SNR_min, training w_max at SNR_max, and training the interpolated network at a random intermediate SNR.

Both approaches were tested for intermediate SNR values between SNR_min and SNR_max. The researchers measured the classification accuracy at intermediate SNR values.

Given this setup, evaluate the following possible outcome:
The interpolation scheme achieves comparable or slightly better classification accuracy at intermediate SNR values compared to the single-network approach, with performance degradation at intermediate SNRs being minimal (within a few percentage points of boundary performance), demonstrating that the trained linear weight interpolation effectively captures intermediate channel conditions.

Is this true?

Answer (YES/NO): NO